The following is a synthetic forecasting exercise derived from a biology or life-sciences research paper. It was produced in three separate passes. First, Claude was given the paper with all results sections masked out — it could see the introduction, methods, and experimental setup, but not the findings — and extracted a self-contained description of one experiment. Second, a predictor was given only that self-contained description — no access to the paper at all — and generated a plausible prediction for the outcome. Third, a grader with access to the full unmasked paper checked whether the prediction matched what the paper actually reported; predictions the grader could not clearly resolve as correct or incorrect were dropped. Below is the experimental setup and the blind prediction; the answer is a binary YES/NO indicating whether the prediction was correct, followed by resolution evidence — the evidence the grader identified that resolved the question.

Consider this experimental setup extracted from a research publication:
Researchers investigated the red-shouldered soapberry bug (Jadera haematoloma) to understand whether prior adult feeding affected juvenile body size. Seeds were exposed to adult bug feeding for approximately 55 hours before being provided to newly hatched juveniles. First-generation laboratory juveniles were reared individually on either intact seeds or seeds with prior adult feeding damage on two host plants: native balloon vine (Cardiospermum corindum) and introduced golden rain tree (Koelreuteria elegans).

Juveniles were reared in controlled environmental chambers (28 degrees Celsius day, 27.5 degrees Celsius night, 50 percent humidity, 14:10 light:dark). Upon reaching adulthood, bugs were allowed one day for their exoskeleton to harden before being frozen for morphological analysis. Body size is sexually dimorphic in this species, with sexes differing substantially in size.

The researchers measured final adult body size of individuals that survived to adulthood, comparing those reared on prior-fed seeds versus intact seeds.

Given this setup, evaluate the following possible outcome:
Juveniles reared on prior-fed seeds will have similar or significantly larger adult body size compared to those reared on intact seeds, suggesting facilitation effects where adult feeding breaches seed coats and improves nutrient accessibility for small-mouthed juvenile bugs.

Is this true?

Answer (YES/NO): NO